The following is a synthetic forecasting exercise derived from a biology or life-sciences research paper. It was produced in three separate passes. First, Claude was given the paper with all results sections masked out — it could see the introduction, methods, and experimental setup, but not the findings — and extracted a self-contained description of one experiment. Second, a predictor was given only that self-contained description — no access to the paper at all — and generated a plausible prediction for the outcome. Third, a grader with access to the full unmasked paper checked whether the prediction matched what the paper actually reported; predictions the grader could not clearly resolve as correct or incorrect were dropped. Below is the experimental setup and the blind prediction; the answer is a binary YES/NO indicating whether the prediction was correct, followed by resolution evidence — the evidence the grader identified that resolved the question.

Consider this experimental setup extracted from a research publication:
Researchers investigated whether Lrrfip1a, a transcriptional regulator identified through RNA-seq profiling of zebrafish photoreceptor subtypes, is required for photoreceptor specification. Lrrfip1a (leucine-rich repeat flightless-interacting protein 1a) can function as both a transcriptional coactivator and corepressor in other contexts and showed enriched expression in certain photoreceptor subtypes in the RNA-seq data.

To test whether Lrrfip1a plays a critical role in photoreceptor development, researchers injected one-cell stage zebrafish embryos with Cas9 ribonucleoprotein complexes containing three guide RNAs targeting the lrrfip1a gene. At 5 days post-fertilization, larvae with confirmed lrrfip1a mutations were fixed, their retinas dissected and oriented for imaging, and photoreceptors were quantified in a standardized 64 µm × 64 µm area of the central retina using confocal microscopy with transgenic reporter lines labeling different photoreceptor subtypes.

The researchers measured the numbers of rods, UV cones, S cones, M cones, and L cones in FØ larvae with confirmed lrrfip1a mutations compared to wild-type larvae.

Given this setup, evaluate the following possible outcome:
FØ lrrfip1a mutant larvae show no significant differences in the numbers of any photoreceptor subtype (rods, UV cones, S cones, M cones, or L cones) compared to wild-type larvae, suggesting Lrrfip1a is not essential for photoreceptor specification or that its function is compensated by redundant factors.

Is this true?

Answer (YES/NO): YES